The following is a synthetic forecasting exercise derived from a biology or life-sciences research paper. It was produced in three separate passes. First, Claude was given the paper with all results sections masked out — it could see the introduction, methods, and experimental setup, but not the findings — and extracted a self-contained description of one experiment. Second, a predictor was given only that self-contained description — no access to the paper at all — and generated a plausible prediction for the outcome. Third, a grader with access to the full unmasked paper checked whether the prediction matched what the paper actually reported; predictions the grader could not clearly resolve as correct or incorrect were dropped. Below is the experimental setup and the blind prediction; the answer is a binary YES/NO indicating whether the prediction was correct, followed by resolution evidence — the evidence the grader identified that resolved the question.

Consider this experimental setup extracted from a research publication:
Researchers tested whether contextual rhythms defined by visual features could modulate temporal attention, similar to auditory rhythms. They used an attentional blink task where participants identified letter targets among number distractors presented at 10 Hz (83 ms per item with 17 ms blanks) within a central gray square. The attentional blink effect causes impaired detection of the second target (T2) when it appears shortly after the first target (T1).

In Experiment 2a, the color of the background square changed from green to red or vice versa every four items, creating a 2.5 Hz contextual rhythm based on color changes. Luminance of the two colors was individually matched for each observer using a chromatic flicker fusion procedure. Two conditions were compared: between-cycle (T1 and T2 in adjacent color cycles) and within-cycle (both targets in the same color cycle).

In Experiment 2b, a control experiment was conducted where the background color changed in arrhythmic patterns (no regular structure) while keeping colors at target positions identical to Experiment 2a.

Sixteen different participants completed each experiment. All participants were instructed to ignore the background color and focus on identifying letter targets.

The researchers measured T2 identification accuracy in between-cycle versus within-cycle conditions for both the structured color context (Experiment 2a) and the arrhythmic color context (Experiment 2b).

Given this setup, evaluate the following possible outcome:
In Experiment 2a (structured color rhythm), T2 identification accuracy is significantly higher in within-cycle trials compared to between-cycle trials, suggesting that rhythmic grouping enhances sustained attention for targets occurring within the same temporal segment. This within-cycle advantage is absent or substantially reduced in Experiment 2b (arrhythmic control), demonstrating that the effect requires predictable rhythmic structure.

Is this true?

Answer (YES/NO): NO